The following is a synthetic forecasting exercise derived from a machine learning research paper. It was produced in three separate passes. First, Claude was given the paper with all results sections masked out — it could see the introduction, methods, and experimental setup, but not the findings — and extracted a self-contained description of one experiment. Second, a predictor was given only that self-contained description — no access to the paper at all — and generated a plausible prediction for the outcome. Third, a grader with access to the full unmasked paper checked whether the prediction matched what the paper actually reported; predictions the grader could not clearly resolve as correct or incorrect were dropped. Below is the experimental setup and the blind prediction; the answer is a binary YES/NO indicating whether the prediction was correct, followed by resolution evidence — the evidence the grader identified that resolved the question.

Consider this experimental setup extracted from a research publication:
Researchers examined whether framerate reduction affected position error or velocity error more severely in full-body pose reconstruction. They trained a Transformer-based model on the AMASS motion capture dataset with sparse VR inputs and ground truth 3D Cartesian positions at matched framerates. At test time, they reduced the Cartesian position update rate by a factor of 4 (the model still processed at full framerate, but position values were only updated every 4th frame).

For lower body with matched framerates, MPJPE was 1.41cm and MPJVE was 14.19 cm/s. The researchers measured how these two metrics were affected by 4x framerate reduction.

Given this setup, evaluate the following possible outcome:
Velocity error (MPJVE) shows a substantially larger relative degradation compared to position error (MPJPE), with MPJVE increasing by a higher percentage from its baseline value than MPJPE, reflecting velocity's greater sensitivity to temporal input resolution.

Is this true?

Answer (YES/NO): YES